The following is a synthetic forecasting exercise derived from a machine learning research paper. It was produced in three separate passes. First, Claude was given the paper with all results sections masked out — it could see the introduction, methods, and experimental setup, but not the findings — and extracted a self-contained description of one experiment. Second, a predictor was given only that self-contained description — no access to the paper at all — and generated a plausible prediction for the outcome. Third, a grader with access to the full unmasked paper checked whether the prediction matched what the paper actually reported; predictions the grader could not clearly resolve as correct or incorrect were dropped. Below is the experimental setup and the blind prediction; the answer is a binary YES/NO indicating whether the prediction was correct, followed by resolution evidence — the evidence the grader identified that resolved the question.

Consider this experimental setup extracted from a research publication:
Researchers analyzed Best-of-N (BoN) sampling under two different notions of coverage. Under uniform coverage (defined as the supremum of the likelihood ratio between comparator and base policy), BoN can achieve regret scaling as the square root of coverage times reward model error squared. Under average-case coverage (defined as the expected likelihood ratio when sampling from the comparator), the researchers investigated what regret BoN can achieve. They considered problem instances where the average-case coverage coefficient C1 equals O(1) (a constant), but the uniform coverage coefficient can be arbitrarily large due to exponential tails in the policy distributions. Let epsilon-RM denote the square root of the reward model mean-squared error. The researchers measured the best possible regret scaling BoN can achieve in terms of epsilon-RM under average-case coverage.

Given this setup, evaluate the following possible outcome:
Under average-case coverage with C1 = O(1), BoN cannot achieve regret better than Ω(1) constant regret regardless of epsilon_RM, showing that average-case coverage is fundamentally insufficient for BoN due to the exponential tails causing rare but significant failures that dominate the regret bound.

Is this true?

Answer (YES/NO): NO